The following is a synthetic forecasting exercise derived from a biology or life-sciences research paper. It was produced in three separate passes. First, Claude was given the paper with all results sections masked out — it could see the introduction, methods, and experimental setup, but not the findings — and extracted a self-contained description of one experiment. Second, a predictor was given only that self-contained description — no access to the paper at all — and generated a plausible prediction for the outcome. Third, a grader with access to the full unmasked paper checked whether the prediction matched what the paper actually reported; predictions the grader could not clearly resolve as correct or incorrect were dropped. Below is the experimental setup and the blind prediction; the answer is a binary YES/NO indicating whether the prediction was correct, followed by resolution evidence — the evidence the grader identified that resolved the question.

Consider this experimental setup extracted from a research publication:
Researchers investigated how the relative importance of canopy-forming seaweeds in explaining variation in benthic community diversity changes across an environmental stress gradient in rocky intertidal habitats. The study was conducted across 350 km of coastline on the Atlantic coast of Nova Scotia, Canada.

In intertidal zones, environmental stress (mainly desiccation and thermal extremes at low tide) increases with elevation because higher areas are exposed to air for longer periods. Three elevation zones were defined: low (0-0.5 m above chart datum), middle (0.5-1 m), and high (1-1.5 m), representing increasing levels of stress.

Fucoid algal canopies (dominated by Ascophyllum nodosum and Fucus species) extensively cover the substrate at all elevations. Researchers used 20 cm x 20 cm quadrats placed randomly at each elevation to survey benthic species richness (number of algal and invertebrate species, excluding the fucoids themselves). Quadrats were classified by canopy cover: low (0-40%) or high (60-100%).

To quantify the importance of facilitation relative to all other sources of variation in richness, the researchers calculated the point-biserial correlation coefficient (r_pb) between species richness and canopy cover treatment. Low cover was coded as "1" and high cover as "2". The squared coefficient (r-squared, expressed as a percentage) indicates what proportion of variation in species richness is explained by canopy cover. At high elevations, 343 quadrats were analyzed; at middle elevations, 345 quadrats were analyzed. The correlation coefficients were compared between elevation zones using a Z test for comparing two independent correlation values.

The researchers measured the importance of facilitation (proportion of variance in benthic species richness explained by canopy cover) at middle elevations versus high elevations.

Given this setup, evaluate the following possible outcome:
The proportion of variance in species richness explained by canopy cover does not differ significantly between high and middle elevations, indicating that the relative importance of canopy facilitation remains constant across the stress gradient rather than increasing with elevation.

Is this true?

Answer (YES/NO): NO